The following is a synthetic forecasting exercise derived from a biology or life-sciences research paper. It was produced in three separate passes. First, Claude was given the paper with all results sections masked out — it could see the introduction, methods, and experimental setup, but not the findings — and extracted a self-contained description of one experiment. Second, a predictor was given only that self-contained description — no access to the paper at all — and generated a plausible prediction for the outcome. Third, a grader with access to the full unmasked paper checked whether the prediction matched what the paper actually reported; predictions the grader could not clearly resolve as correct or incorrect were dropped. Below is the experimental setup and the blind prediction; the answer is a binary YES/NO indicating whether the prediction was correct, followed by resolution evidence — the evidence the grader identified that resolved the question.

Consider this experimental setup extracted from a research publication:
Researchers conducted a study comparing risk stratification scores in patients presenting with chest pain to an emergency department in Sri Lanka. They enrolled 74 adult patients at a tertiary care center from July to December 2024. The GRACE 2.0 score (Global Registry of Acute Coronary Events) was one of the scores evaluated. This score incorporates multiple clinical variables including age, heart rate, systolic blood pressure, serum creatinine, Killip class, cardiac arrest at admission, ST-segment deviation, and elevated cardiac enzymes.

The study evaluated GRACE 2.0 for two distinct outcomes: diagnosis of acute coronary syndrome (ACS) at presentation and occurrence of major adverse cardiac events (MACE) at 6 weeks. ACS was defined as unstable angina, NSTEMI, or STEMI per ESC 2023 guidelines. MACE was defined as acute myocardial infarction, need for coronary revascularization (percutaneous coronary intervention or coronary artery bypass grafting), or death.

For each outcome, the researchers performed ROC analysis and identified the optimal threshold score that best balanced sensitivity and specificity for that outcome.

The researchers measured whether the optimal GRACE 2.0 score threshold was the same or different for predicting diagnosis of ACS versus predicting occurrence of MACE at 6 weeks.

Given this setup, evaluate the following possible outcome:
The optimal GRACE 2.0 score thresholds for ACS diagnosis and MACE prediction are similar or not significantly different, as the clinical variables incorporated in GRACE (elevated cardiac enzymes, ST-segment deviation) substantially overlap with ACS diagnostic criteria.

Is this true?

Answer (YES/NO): NO